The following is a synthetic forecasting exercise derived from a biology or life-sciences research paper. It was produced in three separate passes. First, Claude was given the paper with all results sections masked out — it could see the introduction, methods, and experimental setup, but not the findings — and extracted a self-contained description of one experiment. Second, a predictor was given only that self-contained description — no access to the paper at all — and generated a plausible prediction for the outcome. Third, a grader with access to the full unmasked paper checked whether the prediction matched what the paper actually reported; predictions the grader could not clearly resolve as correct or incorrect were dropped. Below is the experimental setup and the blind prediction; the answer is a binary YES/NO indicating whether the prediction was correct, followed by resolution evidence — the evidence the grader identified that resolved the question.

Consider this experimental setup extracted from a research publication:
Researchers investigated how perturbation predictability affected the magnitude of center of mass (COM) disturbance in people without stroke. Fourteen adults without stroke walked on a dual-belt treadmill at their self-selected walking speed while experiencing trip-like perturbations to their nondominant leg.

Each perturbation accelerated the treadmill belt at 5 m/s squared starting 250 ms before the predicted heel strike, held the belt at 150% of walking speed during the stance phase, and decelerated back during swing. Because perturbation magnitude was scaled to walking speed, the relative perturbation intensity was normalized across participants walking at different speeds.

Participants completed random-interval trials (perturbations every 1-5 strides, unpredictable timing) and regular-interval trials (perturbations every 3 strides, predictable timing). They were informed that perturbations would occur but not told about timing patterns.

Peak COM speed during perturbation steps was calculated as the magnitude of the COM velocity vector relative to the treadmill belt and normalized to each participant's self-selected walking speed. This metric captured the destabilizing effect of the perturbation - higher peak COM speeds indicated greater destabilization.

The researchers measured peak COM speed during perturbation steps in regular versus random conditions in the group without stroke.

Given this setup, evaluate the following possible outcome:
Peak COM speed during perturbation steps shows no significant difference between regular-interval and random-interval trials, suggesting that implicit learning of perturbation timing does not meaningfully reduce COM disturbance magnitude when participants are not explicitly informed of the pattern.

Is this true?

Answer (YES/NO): NO